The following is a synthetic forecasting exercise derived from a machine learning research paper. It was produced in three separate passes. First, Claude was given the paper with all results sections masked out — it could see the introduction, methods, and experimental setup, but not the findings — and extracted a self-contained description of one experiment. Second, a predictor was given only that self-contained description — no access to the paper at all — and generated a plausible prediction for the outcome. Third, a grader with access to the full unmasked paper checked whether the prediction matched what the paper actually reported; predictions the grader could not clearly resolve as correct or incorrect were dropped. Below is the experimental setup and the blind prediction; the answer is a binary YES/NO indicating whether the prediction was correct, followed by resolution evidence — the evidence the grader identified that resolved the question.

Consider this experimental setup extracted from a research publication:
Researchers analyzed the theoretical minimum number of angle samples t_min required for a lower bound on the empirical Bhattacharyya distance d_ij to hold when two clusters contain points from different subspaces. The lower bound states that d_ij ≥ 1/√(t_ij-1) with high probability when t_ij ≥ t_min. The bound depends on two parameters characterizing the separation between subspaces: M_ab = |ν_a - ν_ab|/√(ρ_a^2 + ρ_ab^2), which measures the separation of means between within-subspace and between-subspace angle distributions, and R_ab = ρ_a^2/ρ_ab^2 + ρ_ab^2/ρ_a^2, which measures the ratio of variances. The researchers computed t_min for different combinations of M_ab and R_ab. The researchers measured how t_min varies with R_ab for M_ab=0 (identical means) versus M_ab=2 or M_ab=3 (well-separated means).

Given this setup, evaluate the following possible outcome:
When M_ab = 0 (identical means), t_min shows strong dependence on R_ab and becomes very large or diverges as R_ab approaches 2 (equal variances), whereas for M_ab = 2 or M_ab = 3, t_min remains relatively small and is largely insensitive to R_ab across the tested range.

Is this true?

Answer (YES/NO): YES